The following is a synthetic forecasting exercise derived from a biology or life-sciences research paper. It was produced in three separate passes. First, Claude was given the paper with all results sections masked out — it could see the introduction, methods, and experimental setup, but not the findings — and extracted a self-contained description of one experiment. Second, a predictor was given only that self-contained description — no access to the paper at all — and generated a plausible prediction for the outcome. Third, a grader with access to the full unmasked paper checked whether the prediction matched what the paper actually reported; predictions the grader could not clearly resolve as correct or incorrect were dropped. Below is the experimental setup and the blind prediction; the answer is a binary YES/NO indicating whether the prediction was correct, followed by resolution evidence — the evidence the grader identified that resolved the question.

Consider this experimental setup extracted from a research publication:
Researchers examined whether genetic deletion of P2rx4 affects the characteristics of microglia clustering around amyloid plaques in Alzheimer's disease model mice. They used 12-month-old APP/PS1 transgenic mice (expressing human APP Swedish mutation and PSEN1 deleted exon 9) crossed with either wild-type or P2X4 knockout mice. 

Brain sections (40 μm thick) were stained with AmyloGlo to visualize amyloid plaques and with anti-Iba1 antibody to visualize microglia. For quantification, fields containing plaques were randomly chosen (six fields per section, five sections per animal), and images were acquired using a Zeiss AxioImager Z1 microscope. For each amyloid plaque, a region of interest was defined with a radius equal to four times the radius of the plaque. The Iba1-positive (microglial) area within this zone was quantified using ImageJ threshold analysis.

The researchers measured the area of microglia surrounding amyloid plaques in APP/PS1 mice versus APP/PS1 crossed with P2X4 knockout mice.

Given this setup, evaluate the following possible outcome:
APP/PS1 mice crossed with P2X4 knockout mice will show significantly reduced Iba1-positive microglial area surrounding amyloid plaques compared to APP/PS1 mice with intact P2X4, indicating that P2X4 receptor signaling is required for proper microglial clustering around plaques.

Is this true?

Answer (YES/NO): NO